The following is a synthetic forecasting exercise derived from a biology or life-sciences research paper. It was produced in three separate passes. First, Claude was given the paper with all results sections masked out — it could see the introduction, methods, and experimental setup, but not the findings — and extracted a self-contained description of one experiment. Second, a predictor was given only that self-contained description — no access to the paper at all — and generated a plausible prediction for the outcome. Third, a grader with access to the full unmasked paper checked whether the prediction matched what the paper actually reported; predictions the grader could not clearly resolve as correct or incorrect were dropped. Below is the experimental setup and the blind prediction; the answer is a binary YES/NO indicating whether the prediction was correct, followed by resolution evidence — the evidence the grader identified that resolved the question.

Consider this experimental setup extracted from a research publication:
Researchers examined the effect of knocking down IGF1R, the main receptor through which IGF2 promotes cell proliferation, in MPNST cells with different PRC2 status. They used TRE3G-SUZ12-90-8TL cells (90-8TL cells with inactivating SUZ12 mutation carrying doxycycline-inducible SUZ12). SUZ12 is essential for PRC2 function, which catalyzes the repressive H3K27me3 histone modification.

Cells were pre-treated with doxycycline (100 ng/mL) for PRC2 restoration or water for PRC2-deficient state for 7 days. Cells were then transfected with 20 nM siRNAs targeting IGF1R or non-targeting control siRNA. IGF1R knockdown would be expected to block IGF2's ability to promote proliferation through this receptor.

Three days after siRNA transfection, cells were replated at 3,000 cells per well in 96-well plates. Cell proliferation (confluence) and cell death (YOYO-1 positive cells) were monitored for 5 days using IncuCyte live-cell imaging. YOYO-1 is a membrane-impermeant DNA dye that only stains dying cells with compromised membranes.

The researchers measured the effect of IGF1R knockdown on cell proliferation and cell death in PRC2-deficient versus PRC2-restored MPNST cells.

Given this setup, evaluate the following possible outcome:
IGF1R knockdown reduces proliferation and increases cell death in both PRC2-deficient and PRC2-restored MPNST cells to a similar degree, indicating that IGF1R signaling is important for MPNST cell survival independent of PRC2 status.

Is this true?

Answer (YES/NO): NO